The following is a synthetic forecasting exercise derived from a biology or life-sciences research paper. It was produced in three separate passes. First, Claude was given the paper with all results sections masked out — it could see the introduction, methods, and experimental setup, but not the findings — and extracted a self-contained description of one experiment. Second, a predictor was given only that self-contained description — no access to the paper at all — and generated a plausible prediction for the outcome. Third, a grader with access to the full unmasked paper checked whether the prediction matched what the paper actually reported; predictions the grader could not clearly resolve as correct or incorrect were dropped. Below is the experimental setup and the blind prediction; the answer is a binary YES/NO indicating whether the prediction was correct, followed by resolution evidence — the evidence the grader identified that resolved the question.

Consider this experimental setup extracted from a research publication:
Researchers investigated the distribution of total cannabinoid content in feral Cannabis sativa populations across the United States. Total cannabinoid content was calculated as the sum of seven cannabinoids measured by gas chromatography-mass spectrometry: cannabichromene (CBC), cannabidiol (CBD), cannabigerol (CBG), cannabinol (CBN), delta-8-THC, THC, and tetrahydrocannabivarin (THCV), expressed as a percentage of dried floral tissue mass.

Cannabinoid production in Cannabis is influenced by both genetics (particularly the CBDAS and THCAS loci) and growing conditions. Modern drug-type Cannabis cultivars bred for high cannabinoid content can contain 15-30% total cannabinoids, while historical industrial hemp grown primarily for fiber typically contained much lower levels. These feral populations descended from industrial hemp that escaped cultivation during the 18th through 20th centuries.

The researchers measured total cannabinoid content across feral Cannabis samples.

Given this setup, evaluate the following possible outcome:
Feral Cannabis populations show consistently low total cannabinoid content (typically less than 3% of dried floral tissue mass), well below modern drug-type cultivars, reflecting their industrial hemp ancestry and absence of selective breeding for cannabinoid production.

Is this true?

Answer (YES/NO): YES